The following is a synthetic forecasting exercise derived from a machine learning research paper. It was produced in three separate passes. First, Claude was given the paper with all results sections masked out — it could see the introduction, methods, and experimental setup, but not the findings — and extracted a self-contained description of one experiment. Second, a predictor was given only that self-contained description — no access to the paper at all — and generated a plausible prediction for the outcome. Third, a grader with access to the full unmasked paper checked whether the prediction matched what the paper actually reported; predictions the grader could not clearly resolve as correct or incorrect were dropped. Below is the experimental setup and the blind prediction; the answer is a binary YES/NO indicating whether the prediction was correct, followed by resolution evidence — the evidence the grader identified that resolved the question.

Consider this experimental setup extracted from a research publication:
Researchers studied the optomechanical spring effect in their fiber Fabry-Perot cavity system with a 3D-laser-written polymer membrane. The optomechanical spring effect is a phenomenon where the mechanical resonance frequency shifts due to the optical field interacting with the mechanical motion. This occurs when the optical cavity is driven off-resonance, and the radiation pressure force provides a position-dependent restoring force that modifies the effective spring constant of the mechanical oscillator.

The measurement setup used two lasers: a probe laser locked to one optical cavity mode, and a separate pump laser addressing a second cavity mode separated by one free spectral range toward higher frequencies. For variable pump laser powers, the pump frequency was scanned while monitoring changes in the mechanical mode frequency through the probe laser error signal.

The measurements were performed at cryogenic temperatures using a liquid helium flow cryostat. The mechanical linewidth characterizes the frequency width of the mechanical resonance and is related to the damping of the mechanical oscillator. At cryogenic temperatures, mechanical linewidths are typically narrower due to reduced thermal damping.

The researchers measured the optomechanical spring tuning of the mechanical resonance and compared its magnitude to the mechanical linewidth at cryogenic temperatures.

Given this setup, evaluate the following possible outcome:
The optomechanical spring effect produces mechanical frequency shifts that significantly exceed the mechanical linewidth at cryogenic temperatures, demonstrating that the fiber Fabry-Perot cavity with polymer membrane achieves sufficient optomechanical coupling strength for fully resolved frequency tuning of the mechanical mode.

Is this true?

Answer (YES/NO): YES